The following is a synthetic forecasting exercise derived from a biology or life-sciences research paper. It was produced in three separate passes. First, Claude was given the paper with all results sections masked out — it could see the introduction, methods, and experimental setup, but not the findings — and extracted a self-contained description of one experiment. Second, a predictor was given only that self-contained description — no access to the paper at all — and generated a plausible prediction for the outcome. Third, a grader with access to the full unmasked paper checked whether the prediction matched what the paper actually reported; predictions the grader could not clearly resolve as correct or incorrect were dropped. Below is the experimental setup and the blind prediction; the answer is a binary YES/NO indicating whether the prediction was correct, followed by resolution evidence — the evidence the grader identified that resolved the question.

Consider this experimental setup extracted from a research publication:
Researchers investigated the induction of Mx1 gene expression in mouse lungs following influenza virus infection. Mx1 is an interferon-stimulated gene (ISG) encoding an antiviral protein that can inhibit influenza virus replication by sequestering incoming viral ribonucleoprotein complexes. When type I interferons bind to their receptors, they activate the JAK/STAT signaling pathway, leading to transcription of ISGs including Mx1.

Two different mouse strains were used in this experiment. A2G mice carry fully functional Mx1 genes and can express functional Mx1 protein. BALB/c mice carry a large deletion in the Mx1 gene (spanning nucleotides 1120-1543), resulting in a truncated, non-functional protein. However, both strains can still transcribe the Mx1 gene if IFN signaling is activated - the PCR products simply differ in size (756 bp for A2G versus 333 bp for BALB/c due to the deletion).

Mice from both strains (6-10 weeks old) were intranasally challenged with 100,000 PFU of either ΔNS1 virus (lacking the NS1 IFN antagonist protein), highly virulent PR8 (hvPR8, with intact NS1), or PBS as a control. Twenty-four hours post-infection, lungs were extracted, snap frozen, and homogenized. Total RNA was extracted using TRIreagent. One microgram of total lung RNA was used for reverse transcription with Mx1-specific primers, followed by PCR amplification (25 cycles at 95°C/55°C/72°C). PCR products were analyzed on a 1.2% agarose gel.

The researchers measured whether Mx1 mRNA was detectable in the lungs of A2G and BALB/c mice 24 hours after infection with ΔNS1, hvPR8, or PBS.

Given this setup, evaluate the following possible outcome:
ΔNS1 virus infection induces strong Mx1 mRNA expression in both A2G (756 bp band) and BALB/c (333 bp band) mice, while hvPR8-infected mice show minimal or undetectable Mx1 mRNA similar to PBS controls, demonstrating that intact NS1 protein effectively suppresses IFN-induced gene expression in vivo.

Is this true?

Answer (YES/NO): NO